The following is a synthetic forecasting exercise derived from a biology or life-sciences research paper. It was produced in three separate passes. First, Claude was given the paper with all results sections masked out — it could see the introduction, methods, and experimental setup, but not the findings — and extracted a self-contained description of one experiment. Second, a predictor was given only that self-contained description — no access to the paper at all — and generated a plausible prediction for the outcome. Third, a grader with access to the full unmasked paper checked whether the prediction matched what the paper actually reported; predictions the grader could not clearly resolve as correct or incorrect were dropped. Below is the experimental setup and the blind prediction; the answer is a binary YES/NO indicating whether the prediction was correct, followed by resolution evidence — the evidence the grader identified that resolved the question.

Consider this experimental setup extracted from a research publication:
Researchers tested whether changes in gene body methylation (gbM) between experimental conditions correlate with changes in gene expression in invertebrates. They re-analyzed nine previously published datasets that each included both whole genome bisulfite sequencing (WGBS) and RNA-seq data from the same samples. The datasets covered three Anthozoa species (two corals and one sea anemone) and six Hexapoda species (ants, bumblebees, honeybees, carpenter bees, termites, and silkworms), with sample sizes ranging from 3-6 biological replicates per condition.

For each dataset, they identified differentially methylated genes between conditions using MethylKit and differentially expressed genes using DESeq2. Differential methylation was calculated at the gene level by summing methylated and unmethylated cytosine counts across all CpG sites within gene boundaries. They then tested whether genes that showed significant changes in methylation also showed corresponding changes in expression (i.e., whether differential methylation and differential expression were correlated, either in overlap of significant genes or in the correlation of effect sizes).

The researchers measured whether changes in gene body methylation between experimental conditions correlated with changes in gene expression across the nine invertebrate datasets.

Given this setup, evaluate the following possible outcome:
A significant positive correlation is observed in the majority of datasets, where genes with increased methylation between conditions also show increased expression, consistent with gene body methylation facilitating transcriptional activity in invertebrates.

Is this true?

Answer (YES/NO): NO